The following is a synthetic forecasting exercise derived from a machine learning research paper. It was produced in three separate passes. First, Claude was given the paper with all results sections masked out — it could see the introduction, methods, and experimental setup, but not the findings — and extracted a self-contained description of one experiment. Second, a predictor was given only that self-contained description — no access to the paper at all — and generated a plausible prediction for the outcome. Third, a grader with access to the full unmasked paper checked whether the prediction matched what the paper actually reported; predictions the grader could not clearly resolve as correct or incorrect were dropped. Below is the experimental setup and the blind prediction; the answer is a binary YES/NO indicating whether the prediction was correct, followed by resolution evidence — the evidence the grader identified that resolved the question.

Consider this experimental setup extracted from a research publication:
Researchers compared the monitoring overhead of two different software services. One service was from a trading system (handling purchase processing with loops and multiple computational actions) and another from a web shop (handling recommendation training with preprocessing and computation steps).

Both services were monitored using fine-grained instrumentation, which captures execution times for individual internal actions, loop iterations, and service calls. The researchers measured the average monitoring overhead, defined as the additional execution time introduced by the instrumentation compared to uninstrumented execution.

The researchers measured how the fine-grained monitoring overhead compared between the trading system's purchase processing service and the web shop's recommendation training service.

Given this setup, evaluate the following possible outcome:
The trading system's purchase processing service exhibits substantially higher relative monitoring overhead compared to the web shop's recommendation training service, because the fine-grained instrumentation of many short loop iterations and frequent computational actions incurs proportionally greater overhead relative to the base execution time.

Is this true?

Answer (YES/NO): NO